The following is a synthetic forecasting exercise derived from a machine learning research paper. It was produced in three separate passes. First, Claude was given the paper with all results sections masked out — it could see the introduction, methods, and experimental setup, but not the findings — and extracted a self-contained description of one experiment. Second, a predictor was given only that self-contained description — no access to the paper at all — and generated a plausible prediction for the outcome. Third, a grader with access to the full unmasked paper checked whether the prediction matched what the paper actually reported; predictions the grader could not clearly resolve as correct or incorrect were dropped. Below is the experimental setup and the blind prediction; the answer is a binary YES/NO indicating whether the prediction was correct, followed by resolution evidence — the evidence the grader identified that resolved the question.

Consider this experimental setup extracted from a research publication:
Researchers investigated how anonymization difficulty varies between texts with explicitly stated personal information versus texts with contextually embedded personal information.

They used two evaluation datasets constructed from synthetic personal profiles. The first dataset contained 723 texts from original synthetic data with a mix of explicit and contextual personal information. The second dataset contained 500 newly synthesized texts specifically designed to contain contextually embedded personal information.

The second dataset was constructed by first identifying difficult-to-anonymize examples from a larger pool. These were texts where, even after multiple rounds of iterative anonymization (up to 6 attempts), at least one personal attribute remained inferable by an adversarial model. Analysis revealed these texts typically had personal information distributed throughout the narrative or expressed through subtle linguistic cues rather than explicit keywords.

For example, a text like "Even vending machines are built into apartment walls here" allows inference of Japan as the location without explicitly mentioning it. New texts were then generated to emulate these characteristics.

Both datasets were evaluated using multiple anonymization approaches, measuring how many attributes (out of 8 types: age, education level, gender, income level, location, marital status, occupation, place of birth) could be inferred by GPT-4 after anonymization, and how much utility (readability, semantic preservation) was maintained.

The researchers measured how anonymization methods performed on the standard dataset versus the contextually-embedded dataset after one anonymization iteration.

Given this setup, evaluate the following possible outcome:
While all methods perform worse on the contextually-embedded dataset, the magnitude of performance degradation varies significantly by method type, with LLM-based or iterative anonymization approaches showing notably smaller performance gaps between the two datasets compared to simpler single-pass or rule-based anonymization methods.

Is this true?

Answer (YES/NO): NO